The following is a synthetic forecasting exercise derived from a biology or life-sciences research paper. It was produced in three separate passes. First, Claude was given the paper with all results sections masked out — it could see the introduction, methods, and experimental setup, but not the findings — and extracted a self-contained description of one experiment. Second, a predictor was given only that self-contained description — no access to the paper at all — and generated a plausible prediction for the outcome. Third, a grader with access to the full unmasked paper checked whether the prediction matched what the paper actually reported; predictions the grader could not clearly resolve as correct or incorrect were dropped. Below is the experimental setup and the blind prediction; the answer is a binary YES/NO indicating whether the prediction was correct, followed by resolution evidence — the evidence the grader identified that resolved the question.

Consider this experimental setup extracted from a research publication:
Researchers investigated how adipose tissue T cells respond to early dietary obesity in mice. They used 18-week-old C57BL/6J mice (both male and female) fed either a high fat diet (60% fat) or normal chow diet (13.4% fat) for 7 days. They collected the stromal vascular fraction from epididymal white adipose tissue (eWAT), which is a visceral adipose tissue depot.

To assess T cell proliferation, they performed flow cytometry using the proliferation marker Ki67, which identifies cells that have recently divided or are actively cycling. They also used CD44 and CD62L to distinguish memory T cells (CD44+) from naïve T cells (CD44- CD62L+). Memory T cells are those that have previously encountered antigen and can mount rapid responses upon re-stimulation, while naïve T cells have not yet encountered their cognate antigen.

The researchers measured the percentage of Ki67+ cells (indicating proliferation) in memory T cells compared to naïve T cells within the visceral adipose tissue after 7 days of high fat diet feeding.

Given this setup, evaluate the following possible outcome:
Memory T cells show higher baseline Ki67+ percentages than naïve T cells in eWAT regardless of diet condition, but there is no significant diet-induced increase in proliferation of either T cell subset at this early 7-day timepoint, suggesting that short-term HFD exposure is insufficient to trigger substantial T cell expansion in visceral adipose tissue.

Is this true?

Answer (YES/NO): NO